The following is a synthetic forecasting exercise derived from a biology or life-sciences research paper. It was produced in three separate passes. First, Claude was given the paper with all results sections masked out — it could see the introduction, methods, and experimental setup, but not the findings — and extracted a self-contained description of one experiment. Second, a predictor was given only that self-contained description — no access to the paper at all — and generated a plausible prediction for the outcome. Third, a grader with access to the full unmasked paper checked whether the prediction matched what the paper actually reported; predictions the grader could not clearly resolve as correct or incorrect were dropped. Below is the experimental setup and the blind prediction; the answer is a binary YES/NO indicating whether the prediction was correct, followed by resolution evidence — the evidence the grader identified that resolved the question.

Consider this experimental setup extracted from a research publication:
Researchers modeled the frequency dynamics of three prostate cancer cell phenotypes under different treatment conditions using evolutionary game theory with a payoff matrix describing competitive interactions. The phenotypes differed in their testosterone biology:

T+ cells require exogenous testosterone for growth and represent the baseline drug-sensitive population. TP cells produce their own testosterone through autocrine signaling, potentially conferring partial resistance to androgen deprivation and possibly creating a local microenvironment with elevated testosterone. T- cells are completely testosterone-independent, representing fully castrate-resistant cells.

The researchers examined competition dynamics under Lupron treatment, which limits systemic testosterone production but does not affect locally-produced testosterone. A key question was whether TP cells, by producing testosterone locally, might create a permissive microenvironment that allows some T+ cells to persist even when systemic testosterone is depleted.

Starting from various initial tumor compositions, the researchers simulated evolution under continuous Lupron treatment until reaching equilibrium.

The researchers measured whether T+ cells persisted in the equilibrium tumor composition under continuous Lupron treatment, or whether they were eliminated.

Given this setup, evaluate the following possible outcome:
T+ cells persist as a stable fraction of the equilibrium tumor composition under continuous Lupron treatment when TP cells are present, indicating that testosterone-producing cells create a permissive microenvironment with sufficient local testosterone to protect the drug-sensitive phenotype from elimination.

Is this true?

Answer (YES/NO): YES